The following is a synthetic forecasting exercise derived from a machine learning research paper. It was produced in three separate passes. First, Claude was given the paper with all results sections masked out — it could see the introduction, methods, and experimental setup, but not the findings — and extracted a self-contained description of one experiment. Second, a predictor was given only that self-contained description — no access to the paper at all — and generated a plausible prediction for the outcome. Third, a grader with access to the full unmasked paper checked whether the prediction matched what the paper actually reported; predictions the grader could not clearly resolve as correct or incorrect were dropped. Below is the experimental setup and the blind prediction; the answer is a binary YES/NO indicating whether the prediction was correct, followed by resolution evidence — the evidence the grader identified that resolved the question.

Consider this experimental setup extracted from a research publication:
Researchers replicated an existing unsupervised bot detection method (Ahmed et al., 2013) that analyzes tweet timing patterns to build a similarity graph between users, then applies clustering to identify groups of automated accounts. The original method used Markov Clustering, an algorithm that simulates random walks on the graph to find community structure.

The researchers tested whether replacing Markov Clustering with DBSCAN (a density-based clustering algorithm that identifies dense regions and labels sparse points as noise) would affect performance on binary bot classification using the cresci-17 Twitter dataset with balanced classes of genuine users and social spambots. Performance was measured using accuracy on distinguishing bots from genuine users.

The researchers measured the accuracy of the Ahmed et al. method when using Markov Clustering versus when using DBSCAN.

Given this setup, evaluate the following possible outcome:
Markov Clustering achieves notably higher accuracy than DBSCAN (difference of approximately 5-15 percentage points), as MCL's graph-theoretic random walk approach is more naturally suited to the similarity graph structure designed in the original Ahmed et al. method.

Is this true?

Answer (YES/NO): NO